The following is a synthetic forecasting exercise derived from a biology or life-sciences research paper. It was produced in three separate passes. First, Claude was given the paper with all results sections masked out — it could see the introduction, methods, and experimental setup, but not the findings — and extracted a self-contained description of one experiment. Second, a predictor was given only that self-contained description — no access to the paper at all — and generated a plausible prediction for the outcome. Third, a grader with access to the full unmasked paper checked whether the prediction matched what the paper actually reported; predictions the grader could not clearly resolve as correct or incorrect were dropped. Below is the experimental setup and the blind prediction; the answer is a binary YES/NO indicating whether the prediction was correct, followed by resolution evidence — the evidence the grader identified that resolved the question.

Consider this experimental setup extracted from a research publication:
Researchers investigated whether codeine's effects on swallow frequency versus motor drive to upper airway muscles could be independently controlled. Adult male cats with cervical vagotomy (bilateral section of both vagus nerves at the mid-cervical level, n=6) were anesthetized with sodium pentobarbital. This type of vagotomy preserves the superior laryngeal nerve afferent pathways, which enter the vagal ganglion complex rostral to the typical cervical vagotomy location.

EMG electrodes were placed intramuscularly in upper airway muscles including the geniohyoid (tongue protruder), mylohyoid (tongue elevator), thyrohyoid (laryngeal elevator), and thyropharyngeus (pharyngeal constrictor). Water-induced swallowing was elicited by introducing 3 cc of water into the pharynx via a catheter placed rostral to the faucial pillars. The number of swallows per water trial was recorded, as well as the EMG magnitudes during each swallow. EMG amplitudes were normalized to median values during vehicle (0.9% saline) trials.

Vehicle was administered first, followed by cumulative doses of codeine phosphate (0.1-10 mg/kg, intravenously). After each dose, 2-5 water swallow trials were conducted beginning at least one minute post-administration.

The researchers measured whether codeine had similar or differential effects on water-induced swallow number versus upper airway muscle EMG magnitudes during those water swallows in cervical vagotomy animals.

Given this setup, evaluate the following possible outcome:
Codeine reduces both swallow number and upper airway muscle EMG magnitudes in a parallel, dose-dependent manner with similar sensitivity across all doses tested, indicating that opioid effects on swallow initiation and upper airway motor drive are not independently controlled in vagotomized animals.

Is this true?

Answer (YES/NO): NO